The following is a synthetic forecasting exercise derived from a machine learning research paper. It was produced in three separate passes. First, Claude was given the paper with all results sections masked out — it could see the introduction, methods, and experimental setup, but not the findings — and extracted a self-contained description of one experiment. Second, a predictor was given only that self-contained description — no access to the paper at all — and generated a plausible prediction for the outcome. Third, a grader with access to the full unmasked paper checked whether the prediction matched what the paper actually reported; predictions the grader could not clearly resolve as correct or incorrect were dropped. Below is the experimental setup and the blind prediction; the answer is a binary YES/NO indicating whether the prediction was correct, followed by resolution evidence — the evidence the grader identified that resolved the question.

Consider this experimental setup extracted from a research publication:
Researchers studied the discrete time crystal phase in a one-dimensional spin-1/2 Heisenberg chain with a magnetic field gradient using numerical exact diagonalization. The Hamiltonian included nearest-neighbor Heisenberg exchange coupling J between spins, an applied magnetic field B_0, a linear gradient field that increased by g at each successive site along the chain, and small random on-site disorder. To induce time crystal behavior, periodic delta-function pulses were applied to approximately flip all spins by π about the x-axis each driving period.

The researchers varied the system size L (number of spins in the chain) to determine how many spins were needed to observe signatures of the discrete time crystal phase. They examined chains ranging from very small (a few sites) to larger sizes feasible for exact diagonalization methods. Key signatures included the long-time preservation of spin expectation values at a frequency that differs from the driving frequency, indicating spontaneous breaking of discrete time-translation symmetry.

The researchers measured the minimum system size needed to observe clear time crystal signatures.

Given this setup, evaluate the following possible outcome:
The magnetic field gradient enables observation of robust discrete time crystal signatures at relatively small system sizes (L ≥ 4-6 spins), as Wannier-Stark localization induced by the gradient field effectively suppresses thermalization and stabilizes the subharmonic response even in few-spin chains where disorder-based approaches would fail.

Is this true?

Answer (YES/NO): YES